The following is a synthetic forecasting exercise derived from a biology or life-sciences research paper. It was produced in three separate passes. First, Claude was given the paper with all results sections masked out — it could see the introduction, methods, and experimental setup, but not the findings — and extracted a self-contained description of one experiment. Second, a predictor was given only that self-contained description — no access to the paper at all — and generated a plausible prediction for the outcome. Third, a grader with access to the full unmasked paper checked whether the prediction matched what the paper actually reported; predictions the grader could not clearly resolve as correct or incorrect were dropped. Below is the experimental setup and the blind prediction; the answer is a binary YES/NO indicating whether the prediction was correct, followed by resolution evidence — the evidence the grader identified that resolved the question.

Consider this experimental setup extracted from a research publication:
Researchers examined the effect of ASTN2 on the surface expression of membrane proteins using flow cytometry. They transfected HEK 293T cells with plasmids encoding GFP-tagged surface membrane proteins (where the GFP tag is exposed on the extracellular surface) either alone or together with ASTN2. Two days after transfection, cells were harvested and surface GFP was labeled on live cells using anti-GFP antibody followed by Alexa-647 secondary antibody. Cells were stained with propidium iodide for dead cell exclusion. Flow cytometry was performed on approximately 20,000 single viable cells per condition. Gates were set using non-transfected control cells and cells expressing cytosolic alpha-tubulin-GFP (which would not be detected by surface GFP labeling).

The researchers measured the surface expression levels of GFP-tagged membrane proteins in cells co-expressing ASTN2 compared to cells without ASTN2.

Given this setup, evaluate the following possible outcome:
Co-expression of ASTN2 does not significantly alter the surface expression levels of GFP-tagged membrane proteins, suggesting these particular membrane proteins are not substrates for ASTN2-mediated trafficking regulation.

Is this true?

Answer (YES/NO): NO